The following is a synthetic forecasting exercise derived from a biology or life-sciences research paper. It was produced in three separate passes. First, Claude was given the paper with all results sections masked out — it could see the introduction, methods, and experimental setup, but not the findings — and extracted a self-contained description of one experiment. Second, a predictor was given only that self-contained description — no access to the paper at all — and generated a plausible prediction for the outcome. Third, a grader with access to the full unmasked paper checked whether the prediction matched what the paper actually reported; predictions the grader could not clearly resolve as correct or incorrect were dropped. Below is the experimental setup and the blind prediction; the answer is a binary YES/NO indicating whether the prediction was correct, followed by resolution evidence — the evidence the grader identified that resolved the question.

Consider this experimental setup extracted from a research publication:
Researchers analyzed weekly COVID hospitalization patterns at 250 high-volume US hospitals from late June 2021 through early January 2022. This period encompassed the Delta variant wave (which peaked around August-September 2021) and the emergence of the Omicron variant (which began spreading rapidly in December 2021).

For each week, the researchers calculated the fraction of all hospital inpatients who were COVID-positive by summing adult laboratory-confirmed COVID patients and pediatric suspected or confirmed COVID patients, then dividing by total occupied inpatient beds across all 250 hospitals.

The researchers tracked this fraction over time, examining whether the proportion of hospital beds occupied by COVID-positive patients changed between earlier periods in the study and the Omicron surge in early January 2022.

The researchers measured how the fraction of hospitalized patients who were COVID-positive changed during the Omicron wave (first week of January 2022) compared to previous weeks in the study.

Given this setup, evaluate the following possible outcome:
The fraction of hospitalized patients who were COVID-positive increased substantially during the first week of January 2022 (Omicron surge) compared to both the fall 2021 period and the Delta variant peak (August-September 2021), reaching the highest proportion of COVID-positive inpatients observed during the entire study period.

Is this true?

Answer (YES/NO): YES